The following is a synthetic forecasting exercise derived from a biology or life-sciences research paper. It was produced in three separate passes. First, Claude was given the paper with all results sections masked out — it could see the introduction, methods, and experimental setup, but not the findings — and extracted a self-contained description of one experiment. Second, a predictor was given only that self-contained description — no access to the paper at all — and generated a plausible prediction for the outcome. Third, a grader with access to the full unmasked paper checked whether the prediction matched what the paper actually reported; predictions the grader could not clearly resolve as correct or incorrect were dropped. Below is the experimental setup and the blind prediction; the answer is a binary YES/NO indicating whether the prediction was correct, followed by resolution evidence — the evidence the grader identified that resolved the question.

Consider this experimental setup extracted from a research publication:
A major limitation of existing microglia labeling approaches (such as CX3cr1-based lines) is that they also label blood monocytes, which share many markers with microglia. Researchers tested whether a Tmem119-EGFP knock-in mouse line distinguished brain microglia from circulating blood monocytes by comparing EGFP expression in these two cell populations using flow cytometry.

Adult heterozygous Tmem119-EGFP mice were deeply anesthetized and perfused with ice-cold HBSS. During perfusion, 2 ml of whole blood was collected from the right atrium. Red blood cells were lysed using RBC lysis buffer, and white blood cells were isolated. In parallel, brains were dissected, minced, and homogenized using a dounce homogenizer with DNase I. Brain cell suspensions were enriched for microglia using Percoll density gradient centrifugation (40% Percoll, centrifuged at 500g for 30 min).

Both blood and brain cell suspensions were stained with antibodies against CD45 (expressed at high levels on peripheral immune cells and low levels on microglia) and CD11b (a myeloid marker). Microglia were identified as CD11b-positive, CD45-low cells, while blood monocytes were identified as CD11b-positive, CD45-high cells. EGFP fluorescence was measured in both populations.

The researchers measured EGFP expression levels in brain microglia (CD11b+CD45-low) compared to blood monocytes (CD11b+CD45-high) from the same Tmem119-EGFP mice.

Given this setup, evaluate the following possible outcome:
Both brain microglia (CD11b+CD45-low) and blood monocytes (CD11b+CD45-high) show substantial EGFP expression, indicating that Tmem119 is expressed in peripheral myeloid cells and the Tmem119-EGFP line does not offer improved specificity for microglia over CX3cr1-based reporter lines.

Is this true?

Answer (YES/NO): NO